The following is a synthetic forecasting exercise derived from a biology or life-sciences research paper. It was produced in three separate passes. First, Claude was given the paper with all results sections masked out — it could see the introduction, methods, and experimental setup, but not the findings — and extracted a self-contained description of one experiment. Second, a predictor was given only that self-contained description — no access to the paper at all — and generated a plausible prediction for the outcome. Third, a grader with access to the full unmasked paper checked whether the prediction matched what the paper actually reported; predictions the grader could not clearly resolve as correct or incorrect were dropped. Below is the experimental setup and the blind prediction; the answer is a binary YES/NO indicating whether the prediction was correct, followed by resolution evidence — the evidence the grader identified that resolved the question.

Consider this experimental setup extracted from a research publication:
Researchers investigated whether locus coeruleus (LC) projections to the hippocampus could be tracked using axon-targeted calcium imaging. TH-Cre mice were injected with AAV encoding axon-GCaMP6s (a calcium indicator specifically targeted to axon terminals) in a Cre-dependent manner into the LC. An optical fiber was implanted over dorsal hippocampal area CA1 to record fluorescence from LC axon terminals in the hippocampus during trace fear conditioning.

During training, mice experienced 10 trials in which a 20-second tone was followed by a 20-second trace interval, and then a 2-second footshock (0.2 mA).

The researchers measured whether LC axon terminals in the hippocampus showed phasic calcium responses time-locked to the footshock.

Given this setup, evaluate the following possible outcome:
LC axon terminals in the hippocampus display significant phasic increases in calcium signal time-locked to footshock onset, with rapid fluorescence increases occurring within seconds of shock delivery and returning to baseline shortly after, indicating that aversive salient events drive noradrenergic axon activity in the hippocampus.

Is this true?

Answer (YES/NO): YES